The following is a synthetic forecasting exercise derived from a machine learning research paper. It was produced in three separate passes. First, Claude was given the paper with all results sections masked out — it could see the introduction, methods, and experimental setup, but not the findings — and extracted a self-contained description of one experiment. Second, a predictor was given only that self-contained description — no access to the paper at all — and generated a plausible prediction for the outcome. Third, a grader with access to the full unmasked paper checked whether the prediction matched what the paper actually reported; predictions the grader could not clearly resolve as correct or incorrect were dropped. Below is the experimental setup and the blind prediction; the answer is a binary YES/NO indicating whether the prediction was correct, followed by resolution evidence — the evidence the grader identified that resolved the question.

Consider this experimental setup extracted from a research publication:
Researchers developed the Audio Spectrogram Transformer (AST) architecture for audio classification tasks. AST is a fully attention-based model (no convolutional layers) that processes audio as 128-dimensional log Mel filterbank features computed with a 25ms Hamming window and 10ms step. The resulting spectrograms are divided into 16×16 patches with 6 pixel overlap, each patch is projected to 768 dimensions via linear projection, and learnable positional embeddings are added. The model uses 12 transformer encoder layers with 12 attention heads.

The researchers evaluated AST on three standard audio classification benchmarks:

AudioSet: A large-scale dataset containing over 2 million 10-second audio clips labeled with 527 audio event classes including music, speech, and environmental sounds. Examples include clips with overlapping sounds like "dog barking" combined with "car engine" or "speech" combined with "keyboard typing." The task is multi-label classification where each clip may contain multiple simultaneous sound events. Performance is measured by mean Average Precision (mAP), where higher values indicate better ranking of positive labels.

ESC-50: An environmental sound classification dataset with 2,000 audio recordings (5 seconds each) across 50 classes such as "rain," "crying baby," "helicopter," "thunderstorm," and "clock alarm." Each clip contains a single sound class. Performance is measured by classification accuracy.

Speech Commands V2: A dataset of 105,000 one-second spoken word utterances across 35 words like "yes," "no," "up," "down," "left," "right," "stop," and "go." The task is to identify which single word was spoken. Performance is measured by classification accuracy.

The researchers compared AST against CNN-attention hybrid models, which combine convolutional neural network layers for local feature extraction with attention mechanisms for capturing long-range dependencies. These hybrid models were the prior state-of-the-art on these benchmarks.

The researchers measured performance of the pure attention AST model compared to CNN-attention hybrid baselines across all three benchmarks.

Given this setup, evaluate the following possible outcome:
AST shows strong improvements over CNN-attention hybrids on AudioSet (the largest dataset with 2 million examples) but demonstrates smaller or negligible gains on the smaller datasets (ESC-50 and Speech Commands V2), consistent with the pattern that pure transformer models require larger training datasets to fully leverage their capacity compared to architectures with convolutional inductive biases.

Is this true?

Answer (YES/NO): NO